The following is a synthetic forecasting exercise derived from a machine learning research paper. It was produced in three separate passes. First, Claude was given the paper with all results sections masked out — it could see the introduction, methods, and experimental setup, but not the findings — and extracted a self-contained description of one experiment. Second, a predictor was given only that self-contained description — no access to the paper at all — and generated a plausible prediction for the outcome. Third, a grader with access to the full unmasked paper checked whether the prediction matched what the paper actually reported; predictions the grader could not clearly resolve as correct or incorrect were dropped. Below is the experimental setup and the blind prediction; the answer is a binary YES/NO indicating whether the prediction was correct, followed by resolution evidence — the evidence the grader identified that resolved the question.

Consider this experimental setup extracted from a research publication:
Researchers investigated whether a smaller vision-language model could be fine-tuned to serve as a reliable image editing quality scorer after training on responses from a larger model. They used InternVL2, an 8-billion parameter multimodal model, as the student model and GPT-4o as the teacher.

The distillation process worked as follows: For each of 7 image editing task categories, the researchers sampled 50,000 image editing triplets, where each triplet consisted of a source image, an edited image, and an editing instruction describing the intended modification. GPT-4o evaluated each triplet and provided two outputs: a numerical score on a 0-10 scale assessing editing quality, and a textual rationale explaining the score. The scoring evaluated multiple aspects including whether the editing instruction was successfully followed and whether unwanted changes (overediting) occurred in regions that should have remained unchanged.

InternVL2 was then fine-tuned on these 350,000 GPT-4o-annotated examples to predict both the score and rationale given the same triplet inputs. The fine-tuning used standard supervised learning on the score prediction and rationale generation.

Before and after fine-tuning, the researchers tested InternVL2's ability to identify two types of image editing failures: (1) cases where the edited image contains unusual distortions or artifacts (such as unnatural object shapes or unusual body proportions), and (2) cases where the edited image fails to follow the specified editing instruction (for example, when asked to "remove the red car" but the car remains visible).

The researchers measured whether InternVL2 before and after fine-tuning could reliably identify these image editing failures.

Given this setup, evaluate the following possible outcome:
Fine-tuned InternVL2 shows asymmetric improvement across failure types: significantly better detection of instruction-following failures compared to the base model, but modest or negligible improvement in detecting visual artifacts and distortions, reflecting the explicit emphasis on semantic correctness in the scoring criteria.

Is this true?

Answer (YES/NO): NO